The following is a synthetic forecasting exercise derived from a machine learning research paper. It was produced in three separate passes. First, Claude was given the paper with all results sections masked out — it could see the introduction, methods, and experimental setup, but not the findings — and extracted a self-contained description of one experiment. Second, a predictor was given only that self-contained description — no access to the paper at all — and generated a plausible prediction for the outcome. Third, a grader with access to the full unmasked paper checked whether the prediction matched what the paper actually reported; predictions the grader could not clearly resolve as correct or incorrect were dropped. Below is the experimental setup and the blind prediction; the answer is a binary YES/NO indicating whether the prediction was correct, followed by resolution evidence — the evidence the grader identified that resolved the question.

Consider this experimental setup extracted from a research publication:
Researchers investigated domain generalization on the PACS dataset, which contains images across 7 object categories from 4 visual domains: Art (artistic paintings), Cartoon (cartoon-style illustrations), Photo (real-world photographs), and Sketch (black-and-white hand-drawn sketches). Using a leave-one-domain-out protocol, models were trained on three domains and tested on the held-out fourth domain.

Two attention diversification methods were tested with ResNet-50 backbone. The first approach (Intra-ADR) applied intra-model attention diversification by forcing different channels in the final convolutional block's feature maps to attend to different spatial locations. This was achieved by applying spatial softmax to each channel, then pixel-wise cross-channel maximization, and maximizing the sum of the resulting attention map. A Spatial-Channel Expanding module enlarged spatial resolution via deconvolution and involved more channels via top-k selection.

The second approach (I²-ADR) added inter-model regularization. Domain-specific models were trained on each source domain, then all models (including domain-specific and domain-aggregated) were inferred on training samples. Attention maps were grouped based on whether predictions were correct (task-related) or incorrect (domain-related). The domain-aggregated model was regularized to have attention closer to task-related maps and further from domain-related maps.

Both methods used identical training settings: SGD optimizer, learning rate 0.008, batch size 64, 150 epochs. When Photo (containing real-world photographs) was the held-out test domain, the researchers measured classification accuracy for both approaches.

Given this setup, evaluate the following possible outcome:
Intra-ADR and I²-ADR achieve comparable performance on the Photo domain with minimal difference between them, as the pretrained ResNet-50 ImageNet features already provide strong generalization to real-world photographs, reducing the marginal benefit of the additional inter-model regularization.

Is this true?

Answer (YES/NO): NO